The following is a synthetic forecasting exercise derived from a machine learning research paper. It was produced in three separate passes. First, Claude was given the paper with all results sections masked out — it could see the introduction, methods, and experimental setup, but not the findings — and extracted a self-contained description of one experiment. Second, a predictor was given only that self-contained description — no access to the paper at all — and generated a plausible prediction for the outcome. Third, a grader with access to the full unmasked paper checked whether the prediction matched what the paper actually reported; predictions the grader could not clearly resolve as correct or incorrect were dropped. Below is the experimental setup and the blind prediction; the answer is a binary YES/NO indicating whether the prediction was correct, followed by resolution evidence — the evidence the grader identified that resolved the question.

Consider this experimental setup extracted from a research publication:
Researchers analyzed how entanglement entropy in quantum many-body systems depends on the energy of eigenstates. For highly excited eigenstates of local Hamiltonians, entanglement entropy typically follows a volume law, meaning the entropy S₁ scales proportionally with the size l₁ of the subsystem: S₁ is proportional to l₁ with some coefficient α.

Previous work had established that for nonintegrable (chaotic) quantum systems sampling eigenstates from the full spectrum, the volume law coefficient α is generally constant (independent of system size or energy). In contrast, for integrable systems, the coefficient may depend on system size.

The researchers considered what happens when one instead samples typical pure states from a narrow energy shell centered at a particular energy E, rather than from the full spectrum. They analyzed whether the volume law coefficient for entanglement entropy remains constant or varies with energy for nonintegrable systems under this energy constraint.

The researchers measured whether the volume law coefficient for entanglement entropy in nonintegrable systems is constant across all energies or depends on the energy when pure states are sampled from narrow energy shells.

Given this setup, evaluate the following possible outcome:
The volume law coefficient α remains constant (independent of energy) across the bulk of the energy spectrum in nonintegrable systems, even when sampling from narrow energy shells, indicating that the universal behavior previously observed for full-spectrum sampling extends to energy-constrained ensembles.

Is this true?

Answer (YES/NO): NO